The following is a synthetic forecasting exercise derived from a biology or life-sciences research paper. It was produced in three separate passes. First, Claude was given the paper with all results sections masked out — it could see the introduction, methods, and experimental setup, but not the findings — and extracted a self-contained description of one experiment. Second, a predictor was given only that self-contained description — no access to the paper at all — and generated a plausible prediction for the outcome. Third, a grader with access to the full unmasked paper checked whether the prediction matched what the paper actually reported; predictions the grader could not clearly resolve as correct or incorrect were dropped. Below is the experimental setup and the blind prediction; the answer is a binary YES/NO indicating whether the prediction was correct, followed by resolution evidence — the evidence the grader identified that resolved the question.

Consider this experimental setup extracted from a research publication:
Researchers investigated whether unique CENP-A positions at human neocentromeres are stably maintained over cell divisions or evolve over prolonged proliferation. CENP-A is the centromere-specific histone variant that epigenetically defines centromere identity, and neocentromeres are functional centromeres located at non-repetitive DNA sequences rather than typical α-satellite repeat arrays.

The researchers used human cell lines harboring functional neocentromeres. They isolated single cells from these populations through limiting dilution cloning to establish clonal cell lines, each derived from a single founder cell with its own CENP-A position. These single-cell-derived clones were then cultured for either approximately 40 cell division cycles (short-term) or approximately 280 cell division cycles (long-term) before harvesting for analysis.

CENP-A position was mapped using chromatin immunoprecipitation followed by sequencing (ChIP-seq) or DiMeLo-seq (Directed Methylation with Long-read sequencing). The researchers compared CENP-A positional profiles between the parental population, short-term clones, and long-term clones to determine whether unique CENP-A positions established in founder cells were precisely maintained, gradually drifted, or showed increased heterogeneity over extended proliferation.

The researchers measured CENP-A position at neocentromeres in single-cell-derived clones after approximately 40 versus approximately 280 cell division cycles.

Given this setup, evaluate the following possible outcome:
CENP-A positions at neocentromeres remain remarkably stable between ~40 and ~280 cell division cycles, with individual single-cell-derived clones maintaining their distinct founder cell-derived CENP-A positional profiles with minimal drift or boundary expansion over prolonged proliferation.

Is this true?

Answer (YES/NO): NO